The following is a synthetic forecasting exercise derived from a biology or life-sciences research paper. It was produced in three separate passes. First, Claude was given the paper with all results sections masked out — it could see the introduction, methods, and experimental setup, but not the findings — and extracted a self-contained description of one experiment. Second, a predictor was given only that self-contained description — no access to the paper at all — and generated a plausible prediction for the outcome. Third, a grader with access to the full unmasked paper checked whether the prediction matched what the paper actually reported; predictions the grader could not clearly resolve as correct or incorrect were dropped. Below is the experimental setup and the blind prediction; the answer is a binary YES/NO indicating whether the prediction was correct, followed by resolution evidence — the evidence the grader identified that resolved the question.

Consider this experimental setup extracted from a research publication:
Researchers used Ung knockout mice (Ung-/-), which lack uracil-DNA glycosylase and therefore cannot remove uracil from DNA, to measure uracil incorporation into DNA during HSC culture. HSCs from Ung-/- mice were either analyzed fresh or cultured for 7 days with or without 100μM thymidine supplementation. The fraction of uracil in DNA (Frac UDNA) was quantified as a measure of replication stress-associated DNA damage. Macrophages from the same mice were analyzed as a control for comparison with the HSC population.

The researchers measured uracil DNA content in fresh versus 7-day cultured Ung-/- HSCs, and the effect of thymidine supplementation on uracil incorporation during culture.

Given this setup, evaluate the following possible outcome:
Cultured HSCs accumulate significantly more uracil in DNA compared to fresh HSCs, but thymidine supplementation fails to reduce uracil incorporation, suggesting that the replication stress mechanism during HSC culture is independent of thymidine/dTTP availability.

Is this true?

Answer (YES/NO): NO